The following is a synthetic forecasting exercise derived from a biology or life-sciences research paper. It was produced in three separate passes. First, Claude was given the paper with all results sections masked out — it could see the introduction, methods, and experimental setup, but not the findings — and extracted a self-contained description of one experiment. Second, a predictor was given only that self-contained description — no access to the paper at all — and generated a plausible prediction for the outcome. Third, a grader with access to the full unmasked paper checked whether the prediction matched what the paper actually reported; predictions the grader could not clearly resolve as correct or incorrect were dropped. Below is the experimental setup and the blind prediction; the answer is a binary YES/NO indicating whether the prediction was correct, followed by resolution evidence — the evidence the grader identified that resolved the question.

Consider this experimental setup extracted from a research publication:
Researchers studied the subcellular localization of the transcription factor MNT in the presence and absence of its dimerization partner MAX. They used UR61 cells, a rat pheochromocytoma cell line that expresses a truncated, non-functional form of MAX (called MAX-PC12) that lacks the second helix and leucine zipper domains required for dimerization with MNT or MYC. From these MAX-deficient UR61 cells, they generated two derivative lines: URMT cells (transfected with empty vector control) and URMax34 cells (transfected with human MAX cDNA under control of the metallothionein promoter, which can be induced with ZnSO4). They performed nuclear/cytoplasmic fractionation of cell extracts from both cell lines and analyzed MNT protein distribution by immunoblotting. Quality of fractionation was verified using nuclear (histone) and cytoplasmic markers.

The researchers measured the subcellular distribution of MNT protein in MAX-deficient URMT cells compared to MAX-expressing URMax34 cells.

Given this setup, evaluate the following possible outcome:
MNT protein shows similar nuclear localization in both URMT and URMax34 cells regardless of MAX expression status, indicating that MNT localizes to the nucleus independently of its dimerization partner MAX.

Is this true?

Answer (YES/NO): NO